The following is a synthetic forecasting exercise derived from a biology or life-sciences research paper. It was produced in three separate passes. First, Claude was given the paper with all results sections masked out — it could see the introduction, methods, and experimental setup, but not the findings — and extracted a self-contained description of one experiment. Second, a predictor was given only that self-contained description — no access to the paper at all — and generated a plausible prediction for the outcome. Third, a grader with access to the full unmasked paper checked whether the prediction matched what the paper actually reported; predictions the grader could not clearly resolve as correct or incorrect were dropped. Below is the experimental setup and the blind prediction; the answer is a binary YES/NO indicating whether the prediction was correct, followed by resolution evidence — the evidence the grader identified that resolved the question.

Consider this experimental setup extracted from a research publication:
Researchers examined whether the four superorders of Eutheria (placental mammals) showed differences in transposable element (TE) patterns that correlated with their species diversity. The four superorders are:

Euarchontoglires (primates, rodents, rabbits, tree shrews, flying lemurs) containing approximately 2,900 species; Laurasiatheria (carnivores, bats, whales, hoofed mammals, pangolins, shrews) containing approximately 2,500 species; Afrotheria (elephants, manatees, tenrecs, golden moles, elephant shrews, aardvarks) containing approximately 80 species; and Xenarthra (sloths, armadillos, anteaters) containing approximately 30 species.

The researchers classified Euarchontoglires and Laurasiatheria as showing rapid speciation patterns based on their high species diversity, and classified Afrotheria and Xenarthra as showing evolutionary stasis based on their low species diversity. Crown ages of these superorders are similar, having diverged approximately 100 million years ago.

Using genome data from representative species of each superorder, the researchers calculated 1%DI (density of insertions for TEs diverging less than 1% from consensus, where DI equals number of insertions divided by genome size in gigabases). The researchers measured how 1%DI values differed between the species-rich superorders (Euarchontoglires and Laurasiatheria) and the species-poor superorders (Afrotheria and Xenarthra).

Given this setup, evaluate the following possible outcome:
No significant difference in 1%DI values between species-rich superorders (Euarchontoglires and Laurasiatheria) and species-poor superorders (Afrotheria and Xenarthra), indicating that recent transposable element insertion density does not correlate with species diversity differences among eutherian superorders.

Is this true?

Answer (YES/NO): YES